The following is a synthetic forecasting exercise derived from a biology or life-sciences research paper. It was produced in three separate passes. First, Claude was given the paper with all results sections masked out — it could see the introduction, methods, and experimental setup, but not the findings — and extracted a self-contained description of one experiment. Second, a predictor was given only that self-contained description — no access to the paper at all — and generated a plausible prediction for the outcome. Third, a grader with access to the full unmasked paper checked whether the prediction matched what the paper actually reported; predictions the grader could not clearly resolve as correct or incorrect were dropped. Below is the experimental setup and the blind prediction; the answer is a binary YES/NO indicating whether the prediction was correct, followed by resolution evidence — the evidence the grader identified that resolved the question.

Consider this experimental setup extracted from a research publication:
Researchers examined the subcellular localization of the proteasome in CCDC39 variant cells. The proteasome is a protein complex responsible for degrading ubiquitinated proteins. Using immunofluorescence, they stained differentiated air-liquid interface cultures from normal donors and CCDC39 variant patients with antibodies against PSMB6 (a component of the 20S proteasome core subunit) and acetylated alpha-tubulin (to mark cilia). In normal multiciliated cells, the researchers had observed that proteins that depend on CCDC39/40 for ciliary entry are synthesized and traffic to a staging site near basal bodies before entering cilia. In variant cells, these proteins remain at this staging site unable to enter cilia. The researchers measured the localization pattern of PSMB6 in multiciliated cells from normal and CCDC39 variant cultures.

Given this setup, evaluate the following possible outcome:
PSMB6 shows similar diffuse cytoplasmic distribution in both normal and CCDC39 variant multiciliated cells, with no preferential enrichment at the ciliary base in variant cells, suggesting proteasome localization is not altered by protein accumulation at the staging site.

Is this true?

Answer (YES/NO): NO